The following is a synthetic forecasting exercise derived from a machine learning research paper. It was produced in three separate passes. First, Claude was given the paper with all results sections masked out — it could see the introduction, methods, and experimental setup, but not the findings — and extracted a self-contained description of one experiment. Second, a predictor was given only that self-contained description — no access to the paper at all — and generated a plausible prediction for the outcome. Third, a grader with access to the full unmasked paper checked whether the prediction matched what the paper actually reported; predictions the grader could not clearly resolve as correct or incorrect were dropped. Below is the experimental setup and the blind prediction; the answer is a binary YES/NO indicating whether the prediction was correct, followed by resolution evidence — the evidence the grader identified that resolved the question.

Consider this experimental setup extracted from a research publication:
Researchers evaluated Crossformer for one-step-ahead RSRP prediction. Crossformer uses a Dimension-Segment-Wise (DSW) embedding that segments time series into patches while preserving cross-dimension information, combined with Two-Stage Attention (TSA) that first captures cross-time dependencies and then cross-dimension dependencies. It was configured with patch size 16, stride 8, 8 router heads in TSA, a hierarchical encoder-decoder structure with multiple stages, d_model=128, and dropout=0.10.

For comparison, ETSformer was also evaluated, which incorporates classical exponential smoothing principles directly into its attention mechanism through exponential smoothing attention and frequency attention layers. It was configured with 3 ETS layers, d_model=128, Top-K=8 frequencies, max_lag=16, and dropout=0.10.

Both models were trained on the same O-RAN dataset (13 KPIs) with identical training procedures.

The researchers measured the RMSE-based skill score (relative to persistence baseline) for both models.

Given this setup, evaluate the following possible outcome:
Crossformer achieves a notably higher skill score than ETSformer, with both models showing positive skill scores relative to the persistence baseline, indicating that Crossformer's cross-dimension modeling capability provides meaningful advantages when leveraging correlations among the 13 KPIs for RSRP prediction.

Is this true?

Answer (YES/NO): NO